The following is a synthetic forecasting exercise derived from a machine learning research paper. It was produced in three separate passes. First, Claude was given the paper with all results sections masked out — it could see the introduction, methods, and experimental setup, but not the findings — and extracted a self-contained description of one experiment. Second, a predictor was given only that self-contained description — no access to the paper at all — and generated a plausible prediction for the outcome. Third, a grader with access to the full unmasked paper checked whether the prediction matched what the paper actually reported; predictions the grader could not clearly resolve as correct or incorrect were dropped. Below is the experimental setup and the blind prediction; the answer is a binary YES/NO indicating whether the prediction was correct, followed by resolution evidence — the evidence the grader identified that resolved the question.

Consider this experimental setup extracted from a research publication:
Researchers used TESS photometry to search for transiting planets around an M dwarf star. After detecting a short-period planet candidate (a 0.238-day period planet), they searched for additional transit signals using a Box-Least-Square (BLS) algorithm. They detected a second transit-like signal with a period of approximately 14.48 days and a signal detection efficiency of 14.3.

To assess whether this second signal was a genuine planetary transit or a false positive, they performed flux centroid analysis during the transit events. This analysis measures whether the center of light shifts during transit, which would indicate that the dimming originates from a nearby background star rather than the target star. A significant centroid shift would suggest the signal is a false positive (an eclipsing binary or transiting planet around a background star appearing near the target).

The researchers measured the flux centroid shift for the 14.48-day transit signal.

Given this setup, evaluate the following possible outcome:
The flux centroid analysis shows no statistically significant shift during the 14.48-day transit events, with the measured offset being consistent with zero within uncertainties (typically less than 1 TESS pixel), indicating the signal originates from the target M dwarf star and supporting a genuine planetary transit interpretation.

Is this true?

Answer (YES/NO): NO